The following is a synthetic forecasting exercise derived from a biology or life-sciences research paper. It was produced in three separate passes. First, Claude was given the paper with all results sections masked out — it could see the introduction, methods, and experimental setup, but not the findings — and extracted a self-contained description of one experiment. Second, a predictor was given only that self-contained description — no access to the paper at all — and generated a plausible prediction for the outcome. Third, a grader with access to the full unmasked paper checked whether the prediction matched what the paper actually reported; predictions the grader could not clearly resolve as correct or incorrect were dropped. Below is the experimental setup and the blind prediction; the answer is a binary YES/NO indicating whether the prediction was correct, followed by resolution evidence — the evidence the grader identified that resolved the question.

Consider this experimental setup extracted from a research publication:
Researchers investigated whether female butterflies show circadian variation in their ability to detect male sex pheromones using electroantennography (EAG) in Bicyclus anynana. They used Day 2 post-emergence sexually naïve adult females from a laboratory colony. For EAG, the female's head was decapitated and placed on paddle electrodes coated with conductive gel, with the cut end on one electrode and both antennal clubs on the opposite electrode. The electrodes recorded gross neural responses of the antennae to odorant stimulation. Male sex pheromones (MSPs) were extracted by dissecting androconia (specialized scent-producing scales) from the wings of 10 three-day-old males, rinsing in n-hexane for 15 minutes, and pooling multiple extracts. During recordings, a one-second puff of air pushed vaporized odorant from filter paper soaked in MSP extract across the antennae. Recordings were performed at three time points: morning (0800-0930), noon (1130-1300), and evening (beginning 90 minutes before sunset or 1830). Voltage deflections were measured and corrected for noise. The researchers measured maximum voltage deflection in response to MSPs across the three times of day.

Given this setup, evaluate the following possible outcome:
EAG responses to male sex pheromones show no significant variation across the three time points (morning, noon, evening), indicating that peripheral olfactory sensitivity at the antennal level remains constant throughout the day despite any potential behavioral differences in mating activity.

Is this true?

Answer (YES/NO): NO